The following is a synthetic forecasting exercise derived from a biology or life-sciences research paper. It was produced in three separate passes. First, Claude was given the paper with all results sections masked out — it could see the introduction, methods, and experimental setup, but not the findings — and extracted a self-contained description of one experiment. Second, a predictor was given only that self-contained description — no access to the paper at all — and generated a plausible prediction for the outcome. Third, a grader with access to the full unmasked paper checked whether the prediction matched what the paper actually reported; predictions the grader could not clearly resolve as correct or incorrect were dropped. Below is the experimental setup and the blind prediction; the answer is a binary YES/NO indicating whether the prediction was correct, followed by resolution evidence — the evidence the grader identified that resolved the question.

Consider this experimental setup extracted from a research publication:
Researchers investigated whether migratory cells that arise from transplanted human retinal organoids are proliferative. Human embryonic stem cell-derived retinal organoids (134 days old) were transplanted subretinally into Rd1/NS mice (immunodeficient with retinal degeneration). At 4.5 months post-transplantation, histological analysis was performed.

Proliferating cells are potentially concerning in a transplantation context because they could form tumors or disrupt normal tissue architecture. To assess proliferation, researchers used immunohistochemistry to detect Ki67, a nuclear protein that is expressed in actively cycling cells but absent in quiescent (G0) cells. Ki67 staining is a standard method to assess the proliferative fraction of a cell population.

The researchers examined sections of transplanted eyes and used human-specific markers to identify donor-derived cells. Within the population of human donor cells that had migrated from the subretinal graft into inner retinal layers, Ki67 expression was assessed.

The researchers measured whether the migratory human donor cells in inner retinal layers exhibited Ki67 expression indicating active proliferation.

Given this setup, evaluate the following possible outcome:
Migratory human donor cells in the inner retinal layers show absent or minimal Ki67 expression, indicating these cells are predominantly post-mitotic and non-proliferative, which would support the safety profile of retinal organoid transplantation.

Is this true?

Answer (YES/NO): YES